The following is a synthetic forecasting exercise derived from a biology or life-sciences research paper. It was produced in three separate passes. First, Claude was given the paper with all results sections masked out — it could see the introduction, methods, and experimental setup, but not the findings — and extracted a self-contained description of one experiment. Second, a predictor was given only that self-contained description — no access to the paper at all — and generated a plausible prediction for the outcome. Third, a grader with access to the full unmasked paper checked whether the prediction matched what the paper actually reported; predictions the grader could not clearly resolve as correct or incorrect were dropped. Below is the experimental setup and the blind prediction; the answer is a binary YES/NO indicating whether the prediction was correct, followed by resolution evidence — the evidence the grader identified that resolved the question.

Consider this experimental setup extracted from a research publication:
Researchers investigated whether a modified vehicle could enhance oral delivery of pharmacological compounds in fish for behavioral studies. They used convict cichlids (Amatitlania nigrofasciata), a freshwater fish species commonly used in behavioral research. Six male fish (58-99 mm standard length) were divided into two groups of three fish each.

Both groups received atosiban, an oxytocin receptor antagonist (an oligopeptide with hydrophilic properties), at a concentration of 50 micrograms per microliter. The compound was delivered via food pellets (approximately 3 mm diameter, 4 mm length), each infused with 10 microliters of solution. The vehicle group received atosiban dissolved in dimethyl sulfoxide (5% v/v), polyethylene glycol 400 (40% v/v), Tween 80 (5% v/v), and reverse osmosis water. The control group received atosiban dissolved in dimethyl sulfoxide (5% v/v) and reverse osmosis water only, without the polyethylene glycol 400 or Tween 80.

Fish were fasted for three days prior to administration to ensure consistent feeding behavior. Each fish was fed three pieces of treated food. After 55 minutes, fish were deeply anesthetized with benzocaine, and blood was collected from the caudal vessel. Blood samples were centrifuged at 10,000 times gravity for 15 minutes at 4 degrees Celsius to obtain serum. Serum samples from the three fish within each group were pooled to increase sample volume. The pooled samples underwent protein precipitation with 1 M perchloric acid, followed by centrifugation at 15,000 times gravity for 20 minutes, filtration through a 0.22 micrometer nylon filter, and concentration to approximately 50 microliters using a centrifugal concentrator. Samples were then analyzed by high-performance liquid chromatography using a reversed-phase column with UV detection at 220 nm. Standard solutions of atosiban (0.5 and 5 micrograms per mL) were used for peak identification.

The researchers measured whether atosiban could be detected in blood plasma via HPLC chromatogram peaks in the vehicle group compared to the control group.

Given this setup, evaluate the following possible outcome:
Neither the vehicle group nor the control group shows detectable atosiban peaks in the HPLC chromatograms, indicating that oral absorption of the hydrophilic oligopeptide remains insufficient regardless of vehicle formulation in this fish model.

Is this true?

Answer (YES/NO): NO